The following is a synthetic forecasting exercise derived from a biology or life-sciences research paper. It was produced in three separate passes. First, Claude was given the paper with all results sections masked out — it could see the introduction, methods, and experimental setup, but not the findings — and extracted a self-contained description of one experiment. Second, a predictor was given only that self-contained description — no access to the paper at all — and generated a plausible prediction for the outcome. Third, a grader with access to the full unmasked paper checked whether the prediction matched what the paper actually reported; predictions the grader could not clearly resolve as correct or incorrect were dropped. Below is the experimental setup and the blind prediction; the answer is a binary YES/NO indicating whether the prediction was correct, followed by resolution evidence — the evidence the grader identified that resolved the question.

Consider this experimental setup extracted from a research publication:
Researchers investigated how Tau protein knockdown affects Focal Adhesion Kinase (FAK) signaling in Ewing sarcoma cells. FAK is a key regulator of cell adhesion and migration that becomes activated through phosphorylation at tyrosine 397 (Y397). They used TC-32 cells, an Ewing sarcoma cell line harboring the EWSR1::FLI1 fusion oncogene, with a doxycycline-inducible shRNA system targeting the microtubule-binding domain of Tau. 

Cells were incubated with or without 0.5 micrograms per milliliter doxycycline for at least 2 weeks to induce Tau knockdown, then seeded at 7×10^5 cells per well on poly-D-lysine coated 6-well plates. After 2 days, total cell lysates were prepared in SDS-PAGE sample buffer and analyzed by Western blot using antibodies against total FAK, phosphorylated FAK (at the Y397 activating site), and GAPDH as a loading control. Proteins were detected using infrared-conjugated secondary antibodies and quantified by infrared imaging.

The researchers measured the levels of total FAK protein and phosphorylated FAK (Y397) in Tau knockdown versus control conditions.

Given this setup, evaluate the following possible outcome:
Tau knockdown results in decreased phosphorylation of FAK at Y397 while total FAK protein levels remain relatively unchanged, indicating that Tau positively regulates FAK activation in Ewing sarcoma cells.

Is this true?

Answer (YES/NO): NO